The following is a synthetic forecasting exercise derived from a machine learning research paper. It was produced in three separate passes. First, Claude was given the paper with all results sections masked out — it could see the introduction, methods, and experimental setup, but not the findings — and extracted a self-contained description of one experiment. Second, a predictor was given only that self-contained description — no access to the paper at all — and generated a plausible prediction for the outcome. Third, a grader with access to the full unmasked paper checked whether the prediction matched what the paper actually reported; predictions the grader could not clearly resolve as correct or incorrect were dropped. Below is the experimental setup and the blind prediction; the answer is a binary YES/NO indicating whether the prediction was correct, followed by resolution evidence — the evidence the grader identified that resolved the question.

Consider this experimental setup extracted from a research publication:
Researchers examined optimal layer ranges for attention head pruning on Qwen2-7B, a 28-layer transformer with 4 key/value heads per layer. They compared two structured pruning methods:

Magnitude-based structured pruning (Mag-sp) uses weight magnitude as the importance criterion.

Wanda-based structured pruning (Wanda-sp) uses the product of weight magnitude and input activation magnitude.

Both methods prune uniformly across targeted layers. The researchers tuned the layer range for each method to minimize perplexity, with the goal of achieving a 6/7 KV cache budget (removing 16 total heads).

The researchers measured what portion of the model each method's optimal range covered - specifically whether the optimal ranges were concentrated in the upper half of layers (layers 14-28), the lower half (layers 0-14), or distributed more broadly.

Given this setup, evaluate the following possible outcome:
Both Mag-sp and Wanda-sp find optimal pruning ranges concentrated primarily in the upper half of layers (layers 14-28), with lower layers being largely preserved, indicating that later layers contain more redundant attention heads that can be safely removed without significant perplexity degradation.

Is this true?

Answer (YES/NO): NO